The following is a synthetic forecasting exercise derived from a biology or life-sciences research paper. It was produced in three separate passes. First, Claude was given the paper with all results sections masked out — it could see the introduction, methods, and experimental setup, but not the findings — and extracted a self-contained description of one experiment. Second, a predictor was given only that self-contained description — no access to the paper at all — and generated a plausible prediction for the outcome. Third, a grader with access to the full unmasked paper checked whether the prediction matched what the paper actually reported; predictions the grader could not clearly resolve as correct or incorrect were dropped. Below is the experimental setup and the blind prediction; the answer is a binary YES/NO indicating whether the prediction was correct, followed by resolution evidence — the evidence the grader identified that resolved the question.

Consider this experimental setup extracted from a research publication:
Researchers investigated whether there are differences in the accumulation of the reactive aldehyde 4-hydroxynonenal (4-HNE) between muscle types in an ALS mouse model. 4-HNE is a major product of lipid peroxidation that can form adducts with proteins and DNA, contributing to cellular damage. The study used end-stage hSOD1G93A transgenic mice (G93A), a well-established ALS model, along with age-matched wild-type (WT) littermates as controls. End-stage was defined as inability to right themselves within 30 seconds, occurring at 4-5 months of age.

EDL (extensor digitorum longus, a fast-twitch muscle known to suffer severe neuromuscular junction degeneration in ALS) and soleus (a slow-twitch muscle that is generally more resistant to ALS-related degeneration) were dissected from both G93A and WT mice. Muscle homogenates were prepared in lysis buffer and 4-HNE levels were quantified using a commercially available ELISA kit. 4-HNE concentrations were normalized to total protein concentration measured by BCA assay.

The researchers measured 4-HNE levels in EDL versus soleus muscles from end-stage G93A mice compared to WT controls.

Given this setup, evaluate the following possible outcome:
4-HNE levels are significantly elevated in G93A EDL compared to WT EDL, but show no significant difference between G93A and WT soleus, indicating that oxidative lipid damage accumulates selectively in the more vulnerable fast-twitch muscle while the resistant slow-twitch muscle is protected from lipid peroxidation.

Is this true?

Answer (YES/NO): YES